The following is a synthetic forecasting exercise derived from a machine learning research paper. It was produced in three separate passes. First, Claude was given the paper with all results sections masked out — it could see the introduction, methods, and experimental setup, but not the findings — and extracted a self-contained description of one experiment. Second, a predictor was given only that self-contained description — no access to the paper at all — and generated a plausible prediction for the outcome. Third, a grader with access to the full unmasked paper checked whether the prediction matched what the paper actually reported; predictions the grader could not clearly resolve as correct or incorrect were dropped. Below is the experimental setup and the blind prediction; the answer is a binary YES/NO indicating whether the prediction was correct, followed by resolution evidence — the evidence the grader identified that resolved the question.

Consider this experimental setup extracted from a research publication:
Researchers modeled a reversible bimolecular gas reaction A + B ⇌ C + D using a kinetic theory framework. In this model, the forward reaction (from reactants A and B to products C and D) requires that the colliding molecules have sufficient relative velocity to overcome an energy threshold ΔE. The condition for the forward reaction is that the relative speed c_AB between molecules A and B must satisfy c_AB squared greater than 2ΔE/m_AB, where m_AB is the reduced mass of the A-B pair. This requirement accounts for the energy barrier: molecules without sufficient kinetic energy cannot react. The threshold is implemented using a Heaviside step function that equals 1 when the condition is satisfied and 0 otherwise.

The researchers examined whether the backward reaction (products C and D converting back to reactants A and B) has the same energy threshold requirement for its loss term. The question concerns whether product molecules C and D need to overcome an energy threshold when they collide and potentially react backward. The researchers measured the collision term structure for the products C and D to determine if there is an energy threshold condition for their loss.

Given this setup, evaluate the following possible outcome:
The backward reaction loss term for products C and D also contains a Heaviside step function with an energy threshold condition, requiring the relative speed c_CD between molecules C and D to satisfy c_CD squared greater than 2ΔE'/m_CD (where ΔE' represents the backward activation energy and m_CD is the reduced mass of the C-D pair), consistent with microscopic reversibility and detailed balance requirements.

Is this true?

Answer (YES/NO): NO